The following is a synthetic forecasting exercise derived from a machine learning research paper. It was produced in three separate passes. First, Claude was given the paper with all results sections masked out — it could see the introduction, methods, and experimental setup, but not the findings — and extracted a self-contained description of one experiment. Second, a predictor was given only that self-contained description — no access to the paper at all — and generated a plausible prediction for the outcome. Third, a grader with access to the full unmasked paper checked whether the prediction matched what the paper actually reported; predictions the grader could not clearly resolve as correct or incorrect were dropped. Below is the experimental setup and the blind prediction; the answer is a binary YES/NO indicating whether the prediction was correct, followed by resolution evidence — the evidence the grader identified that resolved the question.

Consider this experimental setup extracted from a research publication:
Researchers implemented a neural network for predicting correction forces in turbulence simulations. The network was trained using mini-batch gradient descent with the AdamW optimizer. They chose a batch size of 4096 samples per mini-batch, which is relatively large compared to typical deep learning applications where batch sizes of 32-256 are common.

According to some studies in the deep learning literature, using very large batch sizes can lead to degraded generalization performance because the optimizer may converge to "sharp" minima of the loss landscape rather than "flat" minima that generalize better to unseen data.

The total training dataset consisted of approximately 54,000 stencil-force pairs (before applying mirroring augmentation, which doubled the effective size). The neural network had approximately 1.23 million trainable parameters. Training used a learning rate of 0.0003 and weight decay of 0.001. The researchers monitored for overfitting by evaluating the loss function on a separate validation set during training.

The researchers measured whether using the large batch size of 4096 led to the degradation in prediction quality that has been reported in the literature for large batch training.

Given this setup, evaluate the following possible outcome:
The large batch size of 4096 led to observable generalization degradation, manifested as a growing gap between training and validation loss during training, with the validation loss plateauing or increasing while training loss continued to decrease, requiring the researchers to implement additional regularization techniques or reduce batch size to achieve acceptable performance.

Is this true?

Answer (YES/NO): NO